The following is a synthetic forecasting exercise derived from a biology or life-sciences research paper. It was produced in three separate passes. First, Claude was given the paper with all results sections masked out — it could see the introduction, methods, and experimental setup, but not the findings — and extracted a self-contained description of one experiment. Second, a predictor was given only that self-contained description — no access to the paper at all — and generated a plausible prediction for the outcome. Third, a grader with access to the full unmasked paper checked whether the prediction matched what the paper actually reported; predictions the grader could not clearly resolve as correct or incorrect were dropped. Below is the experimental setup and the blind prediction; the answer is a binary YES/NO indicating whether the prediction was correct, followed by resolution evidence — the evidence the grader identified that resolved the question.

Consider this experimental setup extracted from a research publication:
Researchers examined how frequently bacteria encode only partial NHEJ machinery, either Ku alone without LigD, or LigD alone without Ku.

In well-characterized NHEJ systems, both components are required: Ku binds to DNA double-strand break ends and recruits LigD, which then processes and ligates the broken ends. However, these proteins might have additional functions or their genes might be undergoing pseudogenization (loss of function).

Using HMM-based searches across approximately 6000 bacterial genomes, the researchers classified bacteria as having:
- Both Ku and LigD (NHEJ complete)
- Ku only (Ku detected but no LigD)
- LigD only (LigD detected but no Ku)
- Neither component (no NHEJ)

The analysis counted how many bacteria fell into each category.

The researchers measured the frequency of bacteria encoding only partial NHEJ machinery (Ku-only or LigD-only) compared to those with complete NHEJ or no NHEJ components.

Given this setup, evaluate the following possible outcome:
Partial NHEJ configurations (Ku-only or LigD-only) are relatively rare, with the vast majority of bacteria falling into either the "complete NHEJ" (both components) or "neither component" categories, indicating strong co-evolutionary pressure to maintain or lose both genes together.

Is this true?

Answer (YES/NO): NO